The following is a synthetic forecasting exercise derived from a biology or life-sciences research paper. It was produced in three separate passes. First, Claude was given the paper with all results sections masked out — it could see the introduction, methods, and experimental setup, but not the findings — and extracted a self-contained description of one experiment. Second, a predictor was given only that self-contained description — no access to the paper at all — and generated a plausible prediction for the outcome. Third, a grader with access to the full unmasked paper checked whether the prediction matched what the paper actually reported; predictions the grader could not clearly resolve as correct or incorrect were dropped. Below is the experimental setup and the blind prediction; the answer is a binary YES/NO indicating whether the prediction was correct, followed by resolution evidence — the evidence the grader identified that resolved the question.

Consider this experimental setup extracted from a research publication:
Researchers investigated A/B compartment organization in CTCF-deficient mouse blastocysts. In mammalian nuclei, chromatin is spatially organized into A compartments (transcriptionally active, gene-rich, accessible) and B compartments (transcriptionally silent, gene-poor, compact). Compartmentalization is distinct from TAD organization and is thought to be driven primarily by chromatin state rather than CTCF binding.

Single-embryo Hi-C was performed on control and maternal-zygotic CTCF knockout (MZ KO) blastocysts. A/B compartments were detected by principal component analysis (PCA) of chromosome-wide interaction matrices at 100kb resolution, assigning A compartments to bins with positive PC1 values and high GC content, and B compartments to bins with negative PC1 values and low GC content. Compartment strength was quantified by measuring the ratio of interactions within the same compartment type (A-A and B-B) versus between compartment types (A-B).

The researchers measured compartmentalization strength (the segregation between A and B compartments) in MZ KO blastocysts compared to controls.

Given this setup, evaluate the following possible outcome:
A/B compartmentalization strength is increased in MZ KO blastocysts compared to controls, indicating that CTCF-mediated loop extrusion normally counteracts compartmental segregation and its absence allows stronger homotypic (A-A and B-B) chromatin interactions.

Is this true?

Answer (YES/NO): NO